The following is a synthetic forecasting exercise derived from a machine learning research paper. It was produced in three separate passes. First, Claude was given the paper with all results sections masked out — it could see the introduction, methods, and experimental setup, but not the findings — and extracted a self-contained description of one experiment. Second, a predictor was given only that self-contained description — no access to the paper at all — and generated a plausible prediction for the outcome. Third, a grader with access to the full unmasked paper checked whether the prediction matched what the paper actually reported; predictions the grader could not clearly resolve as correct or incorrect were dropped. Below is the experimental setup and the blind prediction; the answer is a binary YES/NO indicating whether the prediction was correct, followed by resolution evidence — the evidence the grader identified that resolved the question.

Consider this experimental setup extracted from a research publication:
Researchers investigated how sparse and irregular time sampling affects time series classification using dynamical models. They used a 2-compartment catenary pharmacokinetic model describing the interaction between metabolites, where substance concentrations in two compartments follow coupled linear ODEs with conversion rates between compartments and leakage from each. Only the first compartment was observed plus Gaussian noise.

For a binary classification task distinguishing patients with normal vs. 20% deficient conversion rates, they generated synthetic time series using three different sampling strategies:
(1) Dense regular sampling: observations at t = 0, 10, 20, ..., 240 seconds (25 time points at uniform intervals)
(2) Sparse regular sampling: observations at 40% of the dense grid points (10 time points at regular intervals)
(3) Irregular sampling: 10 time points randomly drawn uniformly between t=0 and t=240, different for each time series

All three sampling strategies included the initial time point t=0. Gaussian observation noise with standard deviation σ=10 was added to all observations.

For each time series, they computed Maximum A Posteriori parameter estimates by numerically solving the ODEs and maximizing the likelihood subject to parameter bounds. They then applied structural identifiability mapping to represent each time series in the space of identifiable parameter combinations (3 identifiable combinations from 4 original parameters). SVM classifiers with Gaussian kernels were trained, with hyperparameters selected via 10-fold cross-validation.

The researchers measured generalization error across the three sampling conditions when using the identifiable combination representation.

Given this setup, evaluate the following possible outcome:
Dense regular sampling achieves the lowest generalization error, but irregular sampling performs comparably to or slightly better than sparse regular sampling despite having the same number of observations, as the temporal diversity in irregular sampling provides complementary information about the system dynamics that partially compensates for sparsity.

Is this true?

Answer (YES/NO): NO